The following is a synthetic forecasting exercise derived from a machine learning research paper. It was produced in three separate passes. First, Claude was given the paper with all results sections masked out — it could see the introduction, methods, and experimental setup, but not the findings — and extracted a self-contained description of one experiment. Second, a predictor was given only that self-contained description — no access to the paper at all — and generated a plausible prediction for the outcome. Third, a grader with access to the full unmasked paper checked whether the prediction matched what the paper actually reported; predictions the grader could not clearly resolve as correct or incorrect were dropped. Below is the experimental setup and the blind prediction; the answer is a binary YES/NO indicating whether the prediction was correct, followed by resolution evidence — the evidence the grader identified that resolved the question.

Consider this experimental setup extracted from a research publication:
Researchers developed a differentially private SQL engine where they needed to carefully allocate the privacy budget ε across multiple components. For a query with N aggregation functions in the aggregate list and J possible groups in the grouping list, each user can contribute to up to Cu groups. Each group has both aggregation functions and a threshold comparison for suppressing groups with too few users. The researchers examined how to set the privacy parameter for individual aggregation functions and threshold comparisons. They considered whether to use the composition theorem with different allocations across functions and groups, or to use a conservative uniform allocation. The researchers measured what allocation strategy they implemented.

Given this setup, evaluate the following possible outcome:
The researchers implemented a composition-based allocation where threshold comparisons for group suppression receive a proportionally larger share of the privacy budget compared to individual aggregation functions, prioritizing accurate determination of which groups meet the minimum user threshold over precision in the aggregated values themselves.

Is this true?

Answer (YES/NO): NO